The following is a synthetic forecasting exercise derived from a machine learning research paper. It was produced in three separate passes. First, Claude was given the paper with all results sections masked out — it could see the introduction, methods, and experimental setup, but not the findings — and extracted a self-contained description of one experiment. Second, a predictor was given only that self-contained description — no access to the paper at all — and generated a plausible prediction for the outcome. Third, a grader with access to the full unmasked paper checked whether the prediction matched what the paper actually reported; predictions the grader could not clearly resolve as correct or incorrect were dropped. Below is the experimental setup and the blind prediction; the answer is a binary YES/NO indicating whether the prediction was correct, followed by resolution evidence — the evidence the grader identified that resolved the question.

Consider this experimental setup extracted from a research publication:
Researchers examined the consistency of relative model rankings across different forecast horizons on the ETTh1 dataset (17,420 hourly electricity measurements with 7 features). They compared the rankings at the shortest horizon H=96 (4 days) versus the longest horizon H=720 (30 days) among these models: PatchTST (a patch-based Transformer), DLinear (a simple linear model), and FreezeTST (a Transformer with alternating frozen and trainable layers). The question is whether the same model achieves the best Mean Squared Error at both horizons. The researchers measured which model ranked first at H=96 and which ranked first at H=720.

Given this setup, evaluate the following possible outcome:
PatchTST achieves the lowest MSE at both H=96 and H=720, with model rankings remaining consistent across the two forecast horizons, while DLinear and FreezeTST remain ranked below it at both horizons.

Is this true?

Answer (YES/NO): NO